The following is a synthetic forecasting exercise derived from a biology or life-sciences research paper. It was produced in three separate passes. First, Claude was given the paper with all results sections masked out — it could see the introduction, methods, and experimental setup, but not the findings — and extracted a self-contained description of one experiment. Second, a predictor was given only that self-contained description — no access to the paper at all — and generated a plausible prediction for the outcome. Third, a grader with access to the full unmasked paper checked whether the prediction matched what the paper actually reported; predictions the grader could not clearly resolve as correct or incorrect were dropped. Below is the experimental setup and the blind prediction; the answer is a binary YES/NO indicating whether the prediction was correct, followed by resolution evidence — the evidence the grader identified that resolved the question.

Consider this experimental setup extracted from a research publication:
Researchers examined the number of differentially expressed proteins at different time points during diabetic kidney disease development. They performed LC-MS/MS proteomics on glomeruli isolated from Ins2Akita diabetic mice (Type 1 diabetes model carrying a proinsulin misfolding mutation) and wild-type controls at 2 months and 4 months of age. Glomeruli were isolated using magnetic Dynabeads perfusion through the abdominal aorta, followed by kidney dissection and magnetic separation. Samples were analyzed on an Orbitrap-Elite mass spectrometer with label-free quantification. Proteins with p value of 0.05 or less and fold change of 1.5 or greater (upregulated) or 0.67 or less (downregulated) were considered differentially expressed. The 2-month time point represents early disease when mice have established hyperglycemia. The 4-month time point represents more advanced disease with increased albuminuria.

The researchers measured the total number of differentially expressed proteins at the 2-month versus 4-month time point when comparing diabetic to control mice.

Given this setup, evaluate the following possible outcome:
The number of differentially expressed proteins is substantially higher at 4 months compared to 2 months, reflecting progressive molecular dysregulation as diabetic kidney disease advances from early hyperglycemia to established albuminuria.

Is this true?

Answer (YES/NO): YES